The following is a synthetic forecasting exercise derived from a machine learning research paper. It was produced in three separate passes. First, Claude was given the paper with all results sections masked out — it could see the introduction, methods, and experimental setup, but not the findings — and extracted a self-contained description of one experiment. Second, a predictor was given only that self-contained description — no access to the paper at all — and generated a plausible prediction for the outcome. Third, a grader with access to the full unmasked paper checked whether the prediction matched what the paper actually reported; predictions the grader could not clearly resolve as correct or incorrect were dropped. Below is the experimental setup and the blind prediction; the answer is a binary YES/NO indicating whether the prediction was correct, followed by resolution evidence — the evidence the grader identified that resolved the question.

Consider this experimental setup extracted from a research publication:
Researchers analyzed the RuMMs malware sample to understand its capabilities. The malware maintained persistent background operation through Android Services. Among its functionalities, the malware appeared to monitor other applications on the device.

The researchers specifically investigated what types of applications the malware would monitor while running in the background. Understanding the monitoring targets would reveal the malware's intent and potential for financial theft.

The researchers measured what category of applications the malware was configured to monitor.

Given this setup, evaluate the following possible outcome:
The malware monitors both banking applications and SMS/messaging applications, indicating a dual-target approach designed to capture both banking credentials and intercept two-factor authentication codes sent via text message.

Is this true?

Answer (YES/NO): NO